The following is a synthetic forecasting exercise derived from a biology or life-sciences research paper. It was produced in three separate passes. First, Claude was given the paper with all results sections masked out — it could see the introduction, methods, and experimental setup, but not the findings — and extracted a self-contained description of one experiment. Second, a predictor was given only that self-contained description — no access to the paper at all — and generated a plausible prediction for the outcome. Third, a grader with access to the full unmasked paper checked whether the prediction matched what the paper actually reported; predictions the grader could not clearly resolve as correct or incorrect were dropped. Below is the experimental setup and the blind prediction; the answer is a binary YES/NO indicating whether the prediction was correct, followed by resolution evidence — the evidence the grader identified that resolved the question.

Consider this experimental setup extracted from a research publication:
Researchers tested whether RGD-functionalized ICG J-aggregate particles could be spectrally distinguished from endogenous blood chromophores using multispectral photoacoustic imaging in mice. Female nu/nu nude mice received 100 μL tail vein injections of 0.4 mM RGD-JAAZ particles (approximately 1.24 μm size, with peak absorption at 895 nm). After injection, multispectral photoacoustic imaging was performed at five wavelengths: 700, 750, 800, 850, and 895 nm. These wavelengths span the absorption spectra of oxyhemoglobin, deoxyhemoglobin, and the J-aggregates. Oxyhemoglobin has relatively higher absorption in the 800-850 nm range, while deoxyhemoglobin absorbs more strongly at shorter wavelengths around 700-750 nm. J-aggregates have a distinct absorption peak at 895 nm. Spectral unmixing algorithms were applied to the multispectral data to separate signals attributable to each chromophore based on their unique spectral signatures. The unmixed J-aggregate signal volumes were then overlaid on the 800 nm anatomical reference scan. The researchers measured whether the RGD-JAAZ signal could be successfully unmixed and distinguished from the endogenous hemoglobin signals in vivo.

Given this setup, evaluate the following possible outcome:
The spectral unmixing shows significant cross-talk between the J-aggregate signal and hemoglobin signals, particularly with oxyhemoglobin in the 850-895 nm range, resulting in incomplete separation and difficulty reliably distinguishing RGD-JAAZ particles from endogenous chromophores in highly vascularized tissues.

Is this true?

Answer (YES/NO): NO